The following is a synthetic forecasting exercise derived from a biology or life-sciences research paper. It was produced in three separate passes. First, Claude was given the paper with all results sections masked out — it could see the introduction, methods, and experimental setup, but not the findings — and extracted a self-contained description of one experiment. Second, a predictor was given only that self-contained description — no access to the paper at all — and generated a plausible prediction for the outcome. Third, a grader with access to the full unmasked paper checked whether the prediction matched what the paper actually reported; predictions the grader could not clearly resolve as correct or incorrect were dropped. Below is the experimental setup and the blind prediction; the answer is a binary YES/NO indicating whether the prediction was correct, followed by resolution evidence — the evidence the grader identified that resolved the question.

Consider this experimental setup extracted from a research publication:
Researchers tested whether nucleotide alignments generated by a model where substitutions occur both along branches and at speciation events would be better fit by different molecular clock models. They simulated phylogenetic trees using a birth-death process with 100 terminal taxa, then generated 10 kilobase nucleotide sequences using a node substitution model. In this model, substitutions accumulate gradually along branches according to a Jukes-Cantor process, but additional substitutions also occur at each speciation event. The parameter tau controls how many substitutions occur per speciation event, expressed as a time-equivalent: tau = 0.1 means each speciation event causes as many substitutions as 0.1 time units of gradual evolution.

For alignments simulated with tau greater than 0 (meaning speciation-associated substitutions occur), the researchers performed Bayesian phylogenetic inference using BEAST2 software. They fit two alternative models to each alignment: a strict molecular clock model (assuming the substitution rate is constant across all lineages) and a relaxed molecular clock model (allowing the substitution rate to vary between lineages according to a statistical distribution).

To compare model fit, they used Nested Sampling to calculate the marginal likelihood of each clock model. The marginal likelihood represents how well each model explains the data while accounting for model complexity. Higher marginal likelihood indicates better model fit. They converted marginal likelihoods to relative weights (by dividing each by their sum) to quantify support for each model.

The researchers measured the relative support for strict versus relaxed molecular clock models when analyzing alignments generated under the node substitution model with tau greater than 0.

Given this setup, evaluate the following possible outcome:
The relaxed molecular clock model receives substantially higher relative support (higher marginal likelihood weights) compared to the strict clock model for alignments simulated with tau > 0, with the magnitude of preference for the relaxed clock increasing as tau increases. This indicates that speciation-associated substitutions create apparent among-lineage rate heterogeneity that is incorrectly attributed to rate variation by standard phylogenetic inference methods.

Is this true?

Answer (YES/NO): YES